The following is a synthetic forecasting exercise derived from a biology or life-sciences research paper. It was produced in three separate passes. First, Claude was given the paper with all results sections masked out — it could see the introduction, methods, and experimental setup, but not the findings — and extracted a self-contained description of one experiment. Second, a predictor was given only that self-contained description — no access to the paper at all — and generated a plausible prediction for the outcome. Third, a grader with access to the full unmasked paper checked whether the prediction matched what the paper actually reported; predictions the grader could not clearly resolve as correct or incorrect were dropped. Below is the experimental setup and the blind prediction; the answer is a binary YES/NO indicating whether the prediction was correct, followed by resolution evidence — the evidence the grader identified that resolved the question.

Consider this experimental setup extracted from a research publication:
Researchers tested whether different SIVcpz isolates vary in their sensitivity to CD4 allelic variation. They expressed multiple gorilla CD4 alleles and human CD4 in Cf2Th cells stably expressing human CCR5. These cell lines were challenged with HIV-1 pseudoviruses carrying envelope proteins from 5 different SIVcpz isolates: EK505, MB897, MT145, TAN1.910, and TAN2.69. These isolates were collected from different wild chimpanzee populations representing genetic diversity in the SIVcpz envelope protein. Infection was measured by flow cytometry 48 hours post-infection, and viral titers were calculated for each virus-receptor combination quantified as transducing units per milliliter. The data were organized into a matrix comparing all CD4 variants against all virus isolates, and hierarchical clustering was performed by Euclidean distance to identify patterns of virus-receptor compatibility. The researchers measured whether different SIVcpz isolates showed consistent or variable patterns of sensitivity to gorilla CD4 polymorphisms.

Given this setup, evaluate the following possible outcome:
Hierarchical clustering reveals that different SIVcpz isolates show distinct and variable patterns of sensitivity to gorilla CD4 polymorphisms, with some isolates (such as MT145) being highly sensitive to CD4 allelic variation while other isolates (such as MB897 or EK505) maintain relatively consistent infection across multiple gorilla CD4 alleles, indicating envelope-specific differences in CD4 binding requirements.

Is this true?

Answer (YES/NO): NO